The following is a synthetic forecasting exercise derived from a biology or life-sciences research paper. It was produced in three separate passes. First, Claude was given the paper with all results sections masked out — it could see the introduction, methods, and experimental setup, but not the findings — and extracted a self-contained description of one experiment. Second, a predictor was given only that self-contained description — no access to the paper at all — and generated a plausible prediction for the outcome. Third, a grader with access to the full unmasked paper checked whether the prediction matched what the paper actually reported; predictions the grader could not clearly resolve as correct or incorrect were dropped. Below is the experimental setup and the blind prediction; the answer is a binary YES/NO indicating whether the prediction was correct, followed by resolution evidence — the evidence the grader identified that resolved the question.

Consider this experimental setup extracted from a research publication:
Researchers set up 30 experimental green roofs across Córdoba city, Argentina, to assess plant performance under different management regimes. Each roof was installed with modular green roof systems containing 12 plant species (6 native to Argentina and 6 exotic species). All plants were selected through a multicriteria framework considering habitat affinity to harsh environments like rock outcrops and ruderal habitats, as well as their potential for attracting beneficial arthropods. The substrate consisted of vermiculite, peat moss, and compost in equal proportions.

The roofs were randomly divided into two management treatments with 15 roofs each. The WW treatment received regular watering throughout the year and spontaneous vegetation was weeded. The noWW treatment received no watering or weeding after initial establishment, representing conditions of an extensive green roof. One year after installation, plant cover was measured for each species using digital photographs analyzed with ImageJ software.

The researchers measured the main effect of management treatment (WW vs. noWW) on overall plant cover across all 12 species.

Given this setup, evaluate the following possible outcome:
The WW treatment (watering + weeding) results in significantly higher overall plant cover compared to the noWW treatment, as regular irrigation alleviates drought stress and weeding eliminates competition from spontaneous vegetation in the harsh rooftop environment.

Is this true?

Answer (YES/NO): YES